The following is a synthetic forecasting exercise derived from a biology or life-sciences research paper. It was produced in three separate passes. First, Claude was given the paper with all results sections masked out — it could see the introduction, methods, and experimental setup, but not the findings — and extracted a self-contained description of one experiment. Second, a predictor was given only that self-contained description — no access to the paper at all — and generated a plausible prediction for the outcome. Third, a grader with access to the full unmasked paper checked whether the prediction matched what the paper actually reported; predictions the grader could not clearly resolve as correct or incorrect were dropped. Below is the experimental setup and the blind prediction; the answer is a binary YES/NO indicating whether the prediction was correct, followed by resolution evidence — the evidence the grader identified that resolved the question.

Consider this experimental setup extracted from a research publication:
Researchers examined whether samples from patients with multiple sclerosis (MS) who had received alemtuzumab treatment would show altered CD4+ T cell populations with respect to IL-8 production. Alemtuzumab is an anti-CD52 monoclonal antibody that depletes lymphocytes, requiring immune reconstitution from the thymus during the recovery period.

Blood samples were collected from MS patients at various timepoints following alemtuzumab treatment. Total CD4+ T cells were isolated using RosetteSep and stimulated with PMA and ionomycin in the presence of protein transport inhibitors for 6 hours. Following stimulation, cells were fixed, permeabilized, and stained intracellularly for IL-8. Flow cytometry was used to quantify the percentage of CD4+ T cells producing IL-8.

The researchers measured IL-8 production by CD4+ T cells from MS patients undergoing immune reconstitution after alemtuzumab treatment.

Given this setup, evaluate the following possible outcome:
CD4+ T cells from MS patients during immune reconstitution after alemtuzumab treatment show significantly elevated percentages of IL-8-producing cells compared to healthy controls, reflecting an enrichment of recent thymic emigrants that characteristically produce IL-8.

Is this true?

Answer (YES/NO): YES